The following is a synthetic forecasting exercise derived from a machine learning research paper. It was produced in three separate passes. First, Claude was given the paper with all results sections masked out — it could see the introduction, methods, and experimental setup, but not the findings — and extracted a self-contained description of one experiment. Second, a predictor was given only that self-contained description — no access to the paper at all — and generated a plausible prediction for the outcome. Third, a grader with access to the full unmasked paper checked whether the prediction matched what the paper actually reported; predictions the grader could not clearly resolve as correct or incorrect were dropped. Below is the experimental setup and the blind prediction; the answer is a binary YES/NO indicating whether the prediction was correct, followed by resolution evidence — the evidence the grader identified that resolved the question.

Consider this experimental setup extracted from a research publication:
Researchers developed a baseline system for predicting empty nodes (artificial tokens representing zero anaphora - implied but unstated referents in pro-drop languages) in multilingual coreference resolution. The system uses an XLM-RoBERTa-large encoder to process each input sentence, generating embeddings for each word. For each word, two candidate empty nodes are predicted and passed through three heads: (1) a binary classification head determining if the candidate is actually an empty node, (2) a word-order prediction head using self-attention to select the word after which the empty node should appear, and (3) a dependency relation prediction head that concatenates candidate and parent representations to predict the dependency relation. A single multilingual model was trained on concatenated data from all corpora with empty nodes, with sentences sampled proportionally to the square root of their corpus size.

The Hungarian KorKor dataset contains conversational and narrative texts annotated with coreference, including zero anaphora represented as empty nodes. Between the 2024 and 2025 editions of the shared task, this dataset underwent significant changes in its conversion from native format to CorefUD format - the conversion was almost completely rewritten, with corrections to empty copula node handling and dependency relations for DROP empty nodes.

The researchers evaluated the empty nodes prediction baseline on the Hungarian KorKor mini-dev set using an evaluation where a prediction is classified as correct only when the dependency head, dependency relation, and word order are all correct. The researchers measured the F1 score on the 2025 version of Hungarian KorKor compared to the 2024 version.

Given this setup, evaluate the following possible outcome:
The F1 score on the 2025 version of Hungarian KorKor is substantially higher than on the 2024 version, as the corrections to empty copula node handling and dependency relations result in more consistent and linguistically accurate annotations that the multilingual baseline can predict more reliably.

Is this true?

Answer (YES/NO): YES